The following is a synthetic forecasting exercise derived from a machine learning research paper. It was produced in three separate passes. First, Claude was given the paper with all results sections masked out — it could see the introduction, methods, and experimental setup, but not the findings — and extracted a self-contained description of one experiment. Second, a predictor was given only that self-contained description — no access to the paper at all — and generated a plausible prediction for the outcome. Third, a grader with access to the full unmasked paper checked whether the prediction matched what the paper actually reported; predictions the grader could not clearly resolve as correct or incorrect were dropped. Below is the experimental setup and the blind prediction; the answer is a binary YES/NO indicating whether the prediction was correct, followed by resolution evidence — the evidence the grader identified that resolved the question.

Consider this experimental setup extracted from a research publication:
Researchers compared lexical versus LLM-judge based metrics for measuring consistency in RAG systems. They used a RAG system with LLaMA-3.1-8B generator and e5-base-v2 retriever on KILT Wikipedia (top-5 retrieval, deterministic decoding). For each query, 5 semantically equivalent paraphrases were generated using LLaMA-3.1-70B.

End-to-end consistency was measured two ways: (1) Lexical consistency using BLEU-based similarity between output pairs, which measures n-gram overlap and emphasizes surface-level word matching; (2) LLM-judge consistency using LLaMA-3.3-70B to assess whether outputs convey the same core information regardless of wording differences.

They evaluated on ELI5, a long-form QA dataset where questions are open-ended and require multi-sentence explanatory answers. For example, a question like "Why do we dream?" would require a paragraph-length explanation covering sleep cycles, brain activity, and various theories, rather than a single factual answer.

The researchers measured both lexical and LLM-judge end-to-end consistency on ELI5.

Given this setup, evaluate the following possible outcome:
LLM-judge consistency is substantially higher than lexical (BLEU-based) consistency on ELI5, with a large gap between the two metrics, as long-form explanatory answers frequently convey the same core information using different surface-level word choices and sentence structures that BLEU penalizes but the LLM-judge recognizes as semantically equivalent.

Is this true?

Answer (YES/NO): YES